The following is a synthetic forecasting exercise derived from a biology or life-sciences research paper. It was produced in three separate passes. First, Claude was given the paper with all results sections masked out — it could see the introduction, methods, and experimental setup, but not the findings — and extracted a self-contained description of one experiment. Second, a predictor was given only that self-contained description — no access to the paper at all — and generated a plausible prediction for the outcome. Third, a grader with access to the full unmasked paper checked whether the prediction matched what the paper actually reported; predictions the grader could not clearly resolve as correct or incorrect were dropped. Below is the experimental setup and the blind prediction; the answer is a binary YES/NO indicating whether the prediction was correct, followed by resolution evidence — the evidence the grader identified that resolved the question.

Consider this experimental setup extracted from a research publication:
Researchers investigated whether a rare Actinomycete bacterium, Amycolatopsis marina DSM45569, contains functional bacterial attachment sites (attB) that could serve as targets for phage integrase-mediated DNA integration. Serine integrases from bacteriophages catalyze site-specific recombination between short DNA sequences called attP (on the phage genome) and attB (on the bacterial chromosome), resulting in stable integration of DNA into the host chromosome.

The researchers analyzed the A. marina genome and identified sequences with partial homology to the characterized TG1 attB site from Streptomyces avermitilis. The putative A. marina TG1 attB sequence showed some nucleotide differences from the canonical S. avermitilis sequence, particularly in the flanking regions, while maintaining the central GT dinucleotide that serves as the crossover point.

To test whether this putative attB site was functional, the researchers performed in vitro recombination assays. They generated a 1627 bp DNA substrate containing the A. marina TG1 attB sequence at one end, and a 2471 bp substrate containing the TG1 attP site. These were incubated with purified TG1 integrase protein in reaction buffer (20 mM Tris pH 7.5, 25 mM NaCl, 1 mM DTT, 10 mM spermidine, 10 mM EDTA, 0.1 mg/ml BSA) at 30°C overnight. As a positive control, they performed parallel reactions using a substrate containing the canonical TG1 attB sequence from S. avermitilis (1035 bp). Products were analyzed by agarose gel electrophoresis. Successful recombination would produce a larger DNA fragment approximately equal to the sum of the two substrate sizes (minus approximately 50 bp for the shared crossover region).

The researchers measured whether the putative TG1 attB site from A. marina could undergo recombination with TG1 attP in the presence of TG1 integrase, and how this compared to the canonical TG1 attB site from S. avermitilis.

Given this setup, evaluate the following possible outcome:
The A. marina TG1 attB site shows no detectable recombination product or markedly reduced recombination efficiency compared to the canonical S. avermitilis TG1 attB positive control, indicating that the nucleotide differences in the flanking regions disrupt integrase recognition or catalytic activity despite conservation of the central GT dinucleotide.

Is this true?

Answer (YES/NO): NO